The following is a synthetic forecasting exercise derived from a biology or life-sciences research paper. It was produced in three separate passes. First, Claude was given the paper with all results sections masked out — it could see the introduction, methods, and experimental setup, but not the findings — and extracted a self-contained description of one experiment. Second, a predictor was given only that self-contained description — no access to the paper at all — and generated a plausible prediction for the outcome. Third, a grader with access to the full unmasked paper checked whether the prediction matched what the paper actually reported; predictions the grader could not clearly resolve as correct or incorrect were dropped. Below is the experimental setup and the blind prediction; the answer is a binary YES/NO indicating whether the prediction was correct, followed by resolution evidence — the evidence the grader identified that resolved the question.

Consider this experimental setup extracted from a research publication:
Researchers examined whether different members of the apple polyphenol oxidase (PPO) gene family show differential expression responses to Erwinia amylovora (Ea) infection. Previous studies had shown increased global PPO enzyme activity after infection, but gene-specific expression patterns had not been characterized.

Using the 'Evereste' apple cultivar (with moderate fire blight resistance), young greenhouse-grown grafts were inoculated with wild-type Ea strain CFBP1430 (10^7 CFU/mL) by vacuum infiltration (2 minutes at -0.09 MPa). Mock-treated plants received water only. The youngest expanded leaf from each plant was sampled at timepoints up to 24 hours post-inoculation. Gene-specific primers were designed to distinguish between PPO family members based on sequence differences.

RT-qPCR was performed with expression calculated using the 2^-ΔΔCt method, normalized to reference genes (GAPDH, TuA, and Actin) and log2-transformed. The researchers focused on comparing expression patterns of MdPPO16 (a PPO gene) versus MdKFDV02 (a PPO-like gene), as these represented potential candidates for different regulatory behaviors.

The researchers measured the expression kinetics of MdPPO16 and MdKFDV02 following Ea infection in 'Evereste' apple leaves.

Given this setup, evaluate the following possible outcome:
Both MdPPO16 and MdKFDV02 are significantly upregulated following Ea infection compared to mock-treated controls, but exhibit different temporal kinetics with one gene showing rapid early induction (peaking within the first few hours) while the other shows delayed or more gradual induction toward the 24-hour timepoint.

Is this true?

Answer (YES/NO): NO